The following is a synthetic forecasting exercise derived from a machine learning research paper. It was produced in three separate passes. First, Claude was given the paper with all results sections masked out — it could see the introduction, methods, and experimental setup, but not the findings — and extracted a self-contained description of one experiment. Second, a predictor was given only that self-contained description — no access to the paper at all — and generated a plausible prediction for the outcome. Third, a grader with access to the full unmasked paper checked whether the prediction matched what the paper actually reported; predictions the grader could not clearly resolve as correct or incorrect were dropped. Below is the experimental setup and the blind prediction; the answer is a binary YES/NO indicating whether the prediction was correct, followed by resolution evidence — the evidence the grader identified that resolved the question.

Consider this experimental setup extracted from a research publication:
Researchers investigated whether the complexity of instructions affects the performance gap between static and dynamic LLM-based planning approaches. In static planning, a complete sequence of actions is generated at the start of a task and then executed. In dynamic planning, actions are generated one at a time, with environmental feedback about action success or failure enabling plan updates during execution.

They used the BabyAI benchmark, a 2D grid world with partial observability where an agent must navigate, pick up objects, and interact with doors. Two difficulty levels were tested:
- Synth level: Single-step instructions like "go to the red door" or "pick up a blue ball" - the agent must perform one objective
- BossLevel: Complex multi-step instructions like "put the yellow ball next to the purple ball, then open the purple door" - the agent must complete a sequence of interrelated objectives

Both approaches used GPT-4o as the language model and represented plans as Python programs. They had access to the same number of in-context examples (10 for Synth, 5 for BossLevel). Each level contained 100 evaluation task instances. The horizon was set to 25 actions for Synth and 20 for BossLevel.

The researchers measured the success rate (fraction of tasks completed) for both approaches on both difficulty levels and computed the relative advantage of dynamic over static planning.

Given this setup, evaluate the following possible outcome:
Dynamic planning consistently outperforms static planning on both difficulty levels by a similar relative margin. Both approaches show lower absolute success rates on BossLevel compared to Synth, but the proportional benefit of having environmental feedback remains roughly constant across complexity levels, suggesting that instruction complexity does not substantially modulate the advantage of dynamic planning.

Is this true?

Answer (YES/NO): YES